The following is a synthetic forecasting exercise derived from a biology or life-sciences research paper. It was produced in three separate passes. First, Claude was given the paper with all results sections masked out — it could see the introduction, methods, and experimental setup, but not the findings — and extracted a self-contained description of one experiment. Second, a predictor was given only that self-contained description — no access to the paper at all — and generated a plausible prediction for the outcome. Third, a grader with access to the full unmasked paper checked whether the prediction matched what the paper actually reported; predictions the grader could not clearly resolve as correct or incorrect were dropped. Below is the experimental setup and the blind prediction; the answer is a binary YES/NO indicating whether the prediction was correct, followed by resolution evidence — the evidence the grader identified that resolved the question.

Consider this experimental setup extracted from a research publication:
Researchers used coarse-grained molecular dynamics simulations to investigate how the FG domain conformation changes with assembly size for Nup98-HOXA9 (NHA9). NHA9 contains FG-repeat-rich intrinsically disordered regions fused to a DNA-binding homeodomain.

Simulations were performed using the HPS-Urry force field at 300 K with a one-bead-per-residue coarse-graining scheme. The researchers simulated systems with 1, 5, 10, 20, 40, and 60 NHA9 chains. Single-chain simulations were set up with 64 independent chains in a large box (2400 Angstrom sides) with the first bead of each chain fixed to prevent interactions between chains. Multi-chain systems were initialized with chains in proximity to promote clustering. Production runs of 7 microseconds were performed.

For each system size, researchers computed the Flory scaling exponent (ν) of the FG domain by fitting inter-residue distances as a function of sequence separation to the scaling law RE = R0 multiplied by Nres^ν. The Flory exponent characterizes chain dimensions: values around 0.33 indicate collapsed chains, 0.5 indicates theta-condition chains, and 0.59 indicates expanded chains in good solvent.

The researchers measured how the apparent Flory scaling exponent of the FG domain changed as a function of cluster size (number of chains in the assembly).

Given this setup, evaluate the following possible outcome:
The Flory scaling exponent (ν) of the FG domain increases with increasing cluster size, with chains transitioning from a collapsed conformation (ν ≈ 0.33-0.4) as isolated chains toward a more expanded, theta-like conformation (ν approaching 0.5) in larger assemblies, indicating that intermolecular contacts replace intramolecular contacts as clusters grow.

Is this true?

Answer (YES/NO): NO